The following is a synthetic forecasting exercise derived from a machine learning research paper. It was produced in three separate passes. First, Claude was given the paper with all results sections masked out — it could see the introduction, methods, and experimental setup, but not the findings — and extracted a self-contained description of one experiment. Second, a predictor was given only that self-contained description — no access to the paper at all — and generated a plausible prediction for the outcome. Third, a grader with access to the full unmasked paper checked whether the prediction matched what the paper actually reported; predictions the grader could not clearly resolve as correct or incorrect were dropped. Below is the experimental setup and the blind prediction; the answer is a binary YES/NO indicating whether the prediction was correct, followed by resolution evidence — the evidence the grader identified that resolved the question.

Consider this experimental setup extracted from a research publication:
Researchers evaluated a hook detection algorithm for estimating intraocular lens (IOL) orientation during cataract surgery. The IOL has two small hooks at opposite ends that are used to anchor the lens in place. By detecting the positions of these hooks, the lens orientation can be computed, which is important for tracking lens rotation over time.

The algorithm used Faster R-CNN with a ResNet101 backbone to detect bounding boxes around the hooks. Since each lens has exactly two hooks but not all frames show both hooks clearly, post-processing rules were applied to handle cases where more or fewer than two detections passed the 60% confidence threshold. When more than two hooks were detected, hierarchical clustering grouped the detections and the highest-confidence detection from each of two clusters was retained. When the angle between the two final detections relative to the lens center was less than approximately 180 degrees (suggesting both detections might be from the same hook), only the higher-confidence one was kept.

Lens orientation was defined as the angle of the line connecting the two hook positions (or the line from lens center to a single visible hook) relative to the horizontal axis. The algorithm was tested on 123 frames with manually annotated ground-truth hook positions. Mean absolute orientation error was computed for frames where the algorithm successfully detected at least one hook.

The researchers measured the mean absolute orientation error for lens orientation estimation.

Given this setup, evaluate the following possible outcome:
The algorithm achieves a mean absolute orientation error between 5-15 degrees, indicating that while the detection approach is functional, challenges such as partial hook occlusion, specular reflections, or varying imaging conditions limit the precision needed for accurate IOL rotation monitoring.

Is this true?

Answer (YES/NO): NO